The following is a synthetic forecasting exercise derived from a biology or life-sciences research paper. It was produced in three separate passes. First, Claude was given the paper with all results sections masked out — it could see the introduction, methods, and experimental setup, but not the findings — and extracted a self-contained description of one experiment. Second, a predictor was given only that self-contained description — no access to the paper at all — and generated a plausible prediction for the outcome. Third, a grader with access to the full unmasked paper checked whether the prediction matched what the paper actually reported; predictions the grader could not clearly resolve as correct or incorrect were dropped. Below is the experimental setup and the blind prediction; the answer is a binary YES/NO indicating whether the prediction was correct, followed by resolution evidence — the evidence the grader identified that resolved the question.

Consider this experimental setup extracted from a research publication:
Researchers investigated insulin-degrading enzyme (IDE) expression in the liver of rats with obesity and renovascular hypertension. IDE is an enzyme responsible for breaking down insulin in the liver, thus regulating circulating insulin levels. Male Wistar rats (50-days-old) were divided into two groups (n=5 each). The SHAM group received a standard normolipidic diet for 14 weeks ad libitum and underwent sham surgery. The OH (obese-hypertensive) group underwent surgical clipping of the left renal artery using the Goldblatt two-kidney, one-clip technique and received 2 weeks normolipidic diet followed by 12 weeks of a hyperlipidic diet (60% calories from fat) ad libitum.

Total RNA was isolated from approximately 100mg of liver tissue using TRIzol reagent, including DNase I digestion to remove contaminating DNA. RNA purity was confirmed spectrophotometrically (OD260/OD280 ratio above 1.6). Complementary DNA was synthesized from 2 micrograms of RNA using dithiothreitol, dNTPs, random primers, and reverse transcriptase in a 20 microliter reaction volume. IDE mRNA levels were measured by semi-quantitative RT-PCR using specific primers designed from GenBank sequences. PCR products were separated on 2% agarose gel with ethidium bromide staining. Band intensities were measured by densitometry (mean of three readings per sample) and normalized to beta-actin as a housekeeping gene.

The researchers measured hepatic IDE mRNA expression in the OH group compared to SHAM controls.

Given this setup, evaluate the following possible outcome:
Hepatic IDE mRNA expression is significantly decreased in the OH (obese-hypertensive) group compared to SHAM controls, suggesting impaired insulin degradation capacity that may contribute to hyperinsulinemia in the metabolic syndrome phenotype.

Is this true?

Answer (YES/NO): NO